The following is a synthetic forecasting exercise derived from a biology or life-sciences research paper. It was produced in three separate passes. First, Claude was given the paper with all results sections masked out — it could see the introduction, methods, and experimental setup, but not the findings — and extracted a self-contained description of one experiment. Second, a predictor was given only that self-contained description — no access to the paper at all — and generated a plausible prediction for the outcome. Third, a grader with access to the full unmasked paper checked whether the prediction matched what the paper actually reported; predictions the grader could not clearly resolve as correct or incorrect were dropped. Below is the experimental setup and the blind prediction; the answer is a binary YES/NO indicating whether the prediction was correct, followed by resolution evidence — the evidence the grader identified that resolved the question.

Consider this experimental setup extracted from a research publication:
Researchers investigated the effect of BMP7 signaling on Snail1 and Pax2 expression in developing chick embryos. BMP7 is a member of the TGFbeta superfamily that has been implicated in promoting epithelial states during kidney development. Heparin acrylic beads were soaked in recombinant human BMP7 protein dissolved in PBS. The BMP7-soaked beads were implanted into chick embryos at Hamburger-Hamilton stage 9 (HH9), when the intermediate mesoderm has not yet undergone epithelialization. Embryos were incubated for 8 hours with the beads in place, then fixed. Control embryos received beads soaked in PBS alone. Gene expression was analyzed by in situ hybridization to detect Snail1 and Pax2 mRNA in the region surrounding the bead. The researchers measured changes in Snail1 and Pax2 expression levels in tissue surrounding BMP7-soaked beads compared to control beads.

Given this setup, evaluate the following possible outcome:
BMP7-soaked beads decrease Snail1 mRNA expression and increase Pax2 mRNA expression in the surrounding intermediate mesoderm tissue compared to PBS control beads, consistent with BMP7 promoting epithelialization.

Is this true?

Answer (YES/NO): YES